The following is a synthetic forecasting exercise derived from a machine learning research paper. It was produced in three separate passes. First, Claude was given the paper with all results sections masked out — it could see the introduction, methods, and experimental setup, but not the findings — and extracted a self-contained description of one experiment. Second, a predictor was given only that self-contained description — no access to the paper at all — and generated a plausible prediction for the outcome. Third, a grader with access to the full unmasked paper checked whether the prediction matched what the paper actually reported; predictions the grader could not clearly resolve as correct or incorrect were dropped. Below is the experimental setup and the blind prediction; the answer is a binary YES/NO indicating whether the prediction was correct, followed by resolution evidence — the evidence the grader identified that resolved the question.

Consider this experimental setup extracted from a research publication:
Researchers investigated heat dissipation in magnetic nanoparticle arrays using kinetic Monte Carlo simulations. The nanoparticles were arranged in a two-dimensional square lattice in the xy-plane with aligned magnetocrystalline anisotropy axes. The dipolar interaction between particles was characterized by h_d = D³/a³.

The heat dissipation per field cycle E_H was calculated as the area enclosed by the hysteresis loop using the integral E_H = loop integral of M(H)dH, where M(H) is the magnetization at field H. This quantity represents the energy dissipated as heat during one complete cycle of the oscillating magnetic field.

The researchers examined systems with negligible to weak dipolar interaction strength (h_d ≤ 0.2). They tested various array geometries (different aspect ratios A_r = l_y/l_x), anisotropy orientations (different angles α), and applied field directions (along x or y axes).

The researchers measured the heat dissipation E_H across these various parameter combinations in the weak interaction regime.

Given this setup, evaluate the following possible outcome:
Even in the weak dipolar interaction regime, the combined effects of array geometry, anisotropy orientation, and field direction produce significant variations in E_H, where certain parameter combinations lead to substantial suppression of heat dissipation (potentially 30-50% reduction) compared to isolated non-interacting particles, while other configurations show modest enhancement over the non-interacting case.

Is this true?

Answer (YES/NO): NO